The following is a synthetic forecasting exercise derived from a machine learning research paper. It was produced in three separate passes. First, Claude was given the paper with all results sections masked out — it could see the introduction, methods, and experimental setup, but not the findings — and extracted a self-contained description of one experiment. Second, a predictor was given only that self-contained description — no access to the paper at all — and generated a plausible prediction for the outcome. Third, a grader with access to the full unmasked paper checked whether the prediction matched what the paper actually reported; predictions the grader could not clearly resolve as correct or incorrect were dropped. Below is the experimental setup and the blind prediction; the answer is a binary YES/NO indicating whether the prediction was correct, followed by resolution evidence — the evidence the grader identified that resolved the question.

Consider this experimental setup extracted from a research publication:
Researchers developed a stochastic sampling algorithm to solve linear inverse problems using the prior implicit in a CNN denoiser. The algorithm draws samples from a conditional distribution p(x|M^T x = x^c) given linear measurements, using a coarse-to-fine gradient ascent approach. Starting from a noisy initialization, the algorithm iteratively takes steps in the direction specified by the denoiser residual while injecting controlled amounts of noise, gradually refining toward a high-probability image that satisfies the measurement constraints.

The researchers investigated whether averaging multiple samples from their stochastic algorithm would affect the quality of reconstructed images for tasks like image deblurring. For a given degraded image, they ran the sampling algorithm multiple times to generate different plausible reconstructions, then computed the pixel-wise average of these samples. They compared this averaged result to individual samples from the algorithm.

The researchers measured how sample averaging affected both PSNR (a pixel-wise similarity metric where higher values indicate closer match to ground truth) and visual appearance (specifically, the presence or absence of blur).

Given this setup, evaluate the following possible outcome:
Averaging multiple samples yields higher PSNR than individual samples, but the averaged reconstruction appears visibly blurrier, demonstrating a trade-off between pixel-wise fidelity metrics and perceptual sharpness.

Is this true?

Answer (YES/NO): YES